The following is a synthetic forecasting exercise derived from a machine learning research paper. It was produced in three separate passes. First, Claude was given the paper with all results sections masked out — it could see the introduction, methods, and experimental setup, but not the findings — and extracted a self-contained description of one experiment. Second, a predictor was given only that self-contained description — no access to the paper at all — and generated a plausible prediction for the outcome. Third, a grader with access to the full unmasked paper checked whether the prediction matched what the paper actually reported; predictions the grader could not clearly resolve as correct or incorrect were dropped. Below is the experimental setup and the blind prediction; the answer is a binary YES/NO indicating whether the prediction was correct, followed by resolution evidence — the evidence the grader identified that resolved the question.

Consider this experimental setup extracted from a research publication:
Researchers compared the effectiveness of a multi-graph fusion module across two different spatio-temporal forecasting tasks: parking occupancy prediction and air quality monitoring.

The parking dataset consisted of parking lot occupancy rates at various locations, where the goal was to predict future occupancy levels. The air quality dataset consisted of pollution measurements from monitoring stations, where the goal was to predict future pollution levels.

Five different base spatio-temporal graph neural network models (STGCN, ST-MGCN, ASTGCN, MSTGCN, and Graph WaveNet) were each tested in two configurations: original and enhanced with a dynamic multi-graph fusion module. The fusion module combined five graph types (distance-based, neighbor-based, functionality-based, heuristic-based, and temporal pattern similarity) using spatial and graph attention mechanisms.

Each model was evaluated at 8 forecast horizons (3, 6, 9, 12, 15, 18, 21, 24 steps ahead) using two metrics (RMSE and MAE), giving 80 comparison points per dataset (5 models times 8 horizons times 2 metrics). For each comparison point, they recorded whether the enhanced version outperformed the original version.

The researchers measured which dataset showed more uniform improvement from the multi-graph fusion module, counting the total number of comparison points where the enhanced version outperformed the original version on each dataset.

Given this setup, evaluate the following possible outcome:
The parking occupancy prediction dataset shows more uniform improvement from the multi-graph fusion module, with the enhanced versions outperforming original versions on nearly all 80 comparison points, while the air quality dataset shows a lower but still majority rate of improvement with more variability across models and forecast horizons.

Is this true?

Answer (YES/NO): YES